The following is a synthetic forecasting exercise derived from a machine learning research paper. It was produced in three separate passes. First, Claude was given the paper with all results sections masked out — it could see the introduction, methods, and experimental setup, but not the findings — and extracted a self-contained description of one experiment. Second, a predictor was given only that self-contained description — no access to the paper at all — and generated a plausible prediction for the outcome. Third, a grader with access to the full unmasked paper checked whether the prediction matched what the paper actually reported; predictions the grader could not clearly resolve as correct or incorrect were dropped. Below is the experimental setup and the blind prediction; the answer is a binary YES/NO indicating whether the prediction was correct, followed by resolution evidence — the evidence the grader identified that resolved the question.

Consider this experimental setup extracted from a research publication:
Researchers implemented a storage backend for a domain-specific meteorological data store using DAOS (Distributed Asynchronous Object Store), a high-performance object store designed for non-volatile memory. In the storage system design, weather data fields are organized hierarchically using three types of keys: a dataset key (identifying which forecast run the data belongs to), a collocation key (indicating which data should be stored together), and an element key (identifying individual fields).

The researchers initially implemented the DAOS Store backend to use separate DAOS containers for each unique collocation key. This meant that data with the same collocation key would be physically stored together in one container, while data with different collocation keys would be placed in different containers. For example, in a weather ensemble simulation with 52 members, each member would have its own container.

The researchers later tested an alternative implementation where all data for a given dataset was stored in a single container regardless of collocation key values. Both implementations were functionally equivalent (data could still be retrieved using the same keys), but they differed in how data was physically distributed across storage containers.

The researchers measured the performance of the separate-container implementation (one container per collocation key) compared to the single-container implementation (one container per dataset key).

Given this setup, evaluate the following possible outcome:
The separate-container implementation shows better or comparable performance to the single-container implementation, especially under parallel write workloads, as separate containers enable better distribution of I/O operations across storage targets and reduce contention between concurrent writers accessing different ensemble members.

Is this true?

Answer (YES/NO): NO